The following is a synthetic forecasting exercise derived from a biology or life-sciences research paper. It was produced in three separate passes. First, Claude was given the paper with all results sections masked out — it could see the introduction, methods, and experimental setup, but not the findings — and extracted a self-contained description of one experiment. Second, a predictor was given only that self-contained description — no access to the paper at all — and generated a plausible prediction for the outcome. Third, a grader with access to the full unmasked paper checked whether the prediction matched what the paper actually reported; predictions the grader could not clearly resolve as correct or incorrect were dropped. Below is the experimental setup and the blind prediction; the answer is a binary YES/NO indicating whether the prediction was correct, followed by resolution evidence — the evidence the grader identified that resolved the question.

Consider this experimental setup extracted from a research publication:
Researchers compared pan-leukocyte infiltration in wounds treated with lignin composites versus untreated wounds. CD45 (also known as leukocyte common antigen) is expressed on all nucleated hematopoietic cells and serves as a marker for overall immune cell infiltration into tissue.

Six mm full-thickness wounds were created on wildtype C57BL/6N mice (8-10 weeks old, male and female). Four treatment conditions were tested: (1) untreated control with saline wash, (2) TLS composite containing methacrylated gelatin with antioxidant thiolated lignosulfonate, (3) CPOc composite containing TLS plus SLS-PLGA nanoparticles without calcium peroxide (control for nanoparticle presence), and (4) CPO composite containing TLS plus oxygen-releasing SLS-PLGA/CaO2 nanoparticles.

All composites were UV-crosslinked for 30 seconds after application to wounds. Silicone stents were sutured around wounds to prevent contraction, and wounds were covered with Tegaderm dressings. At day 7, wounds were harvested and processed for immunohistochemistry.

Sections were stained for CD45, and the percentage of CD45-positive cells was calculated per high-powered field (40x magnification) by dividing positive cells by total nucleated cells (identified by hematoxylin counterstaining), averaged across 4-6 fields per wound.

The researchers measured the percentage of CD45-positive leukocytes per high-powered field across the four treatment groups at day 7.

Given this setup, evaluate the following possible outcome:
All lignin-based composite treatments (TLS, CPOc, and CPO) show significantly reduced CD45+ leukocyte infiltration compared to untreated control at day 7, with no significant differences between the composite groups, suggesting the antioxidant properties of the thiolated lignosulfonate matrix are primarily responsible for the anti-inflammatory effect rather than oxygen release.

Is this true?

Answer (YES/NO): NO